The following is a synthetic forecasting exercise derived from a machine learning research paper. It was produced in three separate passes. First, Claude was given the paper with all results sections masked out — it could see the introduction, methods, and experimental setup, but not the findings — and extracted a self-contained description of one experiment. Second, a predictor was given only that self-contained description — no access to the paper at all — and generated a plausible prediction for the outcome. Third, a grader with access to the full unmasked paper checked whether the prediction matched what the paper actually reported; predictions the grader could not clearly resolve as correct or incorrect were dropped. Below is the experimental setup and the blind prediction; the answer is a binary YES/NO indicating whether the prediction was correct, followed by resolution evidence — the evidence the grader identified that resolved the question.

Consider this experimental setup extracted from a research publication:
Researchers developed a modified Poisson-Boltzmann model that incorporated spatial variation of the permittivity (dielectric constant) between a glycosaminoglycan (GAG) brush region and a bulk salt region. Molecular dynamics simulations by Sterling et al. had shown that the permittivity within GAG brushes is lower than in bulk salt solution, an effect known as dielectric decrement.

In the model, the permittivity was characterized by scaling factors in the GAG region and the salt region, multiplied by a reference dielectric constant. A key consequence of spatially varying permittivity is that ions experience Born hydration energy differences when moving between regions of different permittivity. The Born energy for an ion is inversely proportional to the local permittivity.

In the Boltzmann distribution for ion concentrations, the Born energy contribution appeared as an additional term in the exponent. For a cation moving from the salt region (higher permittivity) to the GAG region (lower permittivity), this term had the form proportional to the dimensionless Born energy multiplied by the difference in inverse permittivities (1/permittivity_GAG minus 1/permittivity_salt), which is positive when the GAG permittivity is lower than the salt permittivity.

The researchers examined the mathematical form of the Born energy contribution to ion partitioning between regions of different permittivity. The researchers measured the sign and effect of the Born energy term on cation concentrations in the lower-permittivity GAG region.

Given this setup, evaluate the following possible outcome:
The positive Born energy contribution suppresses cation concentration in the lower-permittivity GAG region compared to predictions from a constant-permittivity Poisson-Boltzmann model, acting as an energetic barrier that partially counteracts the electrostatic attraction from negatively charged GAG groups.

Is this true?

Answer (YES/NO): YES